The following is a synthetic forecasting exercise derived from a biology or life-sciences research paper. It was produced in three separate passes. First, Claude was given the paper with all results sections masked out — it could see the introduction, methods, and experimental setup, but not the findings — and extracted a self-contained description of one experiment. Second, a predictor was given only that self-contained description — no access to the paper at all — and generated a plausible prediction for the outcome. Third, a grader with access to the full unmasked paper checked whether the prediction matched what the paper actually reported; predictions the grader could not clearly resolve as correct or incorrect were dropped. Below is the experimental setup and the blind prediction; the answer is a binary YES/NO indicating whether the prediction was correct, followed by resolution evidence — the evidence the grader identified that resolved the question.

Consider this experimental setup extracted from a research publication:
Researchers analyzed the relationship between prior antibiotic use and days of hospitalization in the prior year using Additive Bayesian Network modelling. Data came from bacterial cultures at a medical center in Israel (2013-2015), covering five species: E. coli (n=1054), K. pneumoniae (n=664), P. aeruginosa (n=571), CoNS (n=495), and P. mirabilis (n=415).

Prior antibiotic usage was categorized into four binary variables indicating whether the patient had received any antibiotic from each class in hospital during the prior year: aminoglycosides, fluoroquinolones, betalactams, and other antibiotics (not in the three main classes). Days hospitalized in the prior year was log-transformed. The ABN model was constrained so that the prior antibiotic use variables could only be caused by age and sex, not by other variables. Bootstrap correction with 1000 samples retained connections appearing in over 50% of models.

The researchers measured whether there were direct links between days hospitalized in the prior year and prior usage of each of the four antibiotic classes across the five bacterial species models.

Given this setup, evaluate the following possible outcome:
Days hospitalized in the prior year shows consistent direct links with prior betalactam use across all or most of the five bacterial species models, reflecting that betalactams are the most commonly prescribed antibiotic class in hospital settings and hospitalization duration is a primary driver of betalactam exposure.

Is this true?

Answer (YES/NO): YES